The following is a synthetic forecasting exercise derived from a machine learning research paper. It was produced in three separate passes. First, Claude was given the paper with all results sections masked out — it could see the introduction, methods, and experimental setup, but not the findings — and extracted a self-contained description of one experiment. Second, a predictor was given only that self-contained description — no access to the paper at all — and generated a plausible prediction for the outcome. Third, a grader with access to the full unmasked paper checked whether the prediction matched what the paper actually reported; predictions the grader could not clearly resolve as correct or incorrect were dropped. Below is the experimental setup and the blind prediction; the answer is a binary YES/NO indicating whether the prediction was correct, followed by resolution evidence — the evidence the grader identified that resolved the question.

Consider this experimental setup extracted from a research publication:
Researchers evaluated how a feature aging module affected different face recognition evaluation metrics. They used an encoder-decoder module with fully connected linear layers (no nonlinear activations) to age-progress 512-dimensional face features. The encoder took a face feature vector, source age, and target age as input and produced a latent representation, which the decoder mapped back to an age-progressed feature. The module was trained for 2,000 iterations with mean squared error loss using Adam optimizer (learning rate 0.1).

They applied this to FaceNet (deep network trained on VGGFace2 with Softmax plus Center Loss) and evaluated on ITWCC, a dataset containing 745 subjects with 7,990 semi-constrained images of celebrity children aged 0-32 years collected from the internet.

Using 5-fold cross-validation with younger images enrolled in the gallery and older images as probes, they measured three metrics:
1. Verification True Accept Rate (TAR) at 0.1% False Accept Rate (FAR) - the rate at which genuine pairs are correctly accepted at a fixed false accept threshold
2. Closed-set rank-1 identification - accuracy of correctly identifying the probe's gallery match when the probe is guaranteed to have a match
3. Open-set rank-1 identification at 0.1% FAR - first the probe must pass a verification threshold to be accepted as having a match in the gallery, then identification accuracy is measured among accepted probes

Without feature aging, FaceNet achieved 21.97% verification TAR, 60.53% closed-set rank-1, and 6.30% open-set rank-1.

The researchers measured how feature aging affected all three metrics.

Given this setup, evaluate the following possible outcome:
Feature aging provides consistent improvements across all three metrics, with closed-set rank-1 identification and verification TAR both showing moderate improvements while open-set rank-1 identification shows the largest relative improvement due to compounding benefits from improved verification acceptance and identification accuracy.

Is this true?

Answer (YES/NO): NO